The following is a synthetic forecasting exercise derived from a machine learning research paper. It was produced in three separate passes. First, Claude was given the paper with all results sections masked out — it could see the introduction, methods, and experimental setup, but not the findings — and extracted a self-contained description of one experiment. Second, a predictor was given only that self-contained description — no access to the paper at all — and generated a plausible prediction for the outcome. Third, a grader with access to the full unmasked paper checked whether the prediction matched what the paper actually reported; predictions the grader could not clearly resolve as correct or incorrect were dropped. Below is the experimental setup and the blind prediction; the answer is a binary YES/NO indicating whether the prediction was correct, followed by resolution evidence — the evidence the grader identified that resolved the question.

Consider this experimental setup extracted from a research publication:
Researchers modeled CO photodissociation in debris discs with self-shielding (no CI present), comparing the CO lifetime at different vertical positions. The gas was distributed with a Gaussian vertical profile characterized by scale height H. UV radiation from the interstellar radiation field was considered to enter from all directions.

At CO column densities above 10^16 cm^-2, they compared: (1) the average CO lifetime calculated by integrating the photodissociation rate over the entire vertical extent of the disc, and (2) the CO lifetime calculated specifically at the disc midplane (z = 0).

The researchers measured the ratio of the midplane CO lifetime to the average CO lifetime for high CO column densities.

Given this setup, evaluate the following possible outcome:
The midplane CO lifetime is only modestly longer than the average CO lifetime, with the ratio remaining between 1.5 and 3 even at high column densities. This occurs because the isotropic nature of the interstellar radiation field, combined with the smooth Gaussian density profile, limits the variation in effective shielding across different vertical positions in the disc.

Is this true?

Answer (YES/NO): YES